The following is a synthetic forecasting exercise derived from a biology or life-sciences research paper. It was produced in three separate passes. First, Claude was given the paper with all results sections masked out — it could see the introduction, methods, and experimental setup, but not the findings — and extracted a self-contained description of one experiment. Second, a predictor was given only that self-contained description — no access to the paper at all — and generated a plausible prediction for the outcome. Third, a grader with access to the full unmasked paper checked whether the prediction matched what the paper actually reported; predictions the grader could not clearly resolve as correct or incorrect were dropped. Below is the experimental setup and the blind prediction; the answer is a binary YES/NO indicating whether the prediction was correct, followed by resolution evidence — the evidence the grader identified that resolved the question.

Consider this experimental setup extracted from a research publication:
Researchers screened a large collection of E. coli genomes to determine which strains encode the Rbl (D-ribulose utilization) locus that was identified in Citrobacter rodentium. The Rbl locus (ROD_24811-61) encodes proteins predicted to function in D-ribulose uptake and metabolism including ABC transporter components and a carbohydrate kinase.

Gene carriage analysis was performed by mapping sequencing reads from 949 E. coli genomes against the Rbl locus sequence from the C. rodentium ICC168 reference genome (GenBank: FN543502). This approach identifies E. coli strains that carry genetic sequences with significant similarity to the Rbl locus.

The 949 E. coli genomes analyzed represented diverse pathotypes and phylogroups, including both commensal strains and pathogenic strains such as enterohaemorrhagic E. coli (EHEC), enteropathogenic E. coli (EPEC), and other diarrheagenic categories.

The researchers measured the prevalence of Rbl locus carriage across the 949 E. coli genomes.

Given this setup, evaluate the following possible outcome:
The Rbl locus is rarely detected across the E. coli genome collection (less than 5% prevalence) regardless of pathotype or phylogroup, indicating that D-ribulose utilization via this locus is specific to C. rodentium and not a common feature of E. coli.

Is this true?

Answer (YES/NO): NO